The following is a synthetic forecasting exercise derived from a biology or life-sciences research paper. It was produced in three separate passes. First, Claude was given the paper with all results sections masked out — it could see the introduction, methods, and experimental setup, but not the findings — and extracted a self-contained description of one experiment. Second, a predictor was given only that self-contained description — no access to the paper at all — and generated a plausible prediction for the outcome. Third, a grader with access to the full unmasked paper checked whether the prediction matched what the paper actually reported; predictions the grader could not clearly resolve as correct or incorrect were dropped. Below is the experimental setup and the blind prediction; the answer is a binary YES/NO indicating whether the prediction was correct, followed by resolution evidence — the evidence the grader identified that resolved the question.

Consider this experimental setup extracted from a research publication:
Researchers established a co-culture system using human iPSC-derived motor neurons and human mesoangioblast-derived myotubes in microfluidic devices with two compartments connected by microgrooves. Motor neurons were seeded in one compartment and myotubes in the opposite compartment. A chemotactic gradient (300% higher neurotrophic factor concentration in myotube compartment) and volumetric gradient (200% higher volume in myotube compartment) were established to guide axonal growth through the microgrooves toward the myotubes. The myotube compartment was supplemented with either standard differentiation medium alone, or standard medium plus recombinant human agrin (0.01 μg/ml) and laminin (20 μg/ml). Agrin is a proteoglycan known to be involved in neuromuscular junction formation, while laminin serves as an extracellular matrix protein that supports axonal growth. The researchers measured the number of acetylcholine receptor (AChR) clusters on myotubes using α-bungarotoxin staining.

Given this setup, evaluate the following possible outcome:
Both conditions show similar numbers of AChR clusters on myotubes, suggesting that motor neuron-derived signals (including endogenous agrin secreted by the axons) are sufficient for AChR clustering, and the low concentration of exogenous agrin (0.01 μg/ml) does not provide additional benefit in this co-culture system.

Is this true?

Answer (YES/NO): NO